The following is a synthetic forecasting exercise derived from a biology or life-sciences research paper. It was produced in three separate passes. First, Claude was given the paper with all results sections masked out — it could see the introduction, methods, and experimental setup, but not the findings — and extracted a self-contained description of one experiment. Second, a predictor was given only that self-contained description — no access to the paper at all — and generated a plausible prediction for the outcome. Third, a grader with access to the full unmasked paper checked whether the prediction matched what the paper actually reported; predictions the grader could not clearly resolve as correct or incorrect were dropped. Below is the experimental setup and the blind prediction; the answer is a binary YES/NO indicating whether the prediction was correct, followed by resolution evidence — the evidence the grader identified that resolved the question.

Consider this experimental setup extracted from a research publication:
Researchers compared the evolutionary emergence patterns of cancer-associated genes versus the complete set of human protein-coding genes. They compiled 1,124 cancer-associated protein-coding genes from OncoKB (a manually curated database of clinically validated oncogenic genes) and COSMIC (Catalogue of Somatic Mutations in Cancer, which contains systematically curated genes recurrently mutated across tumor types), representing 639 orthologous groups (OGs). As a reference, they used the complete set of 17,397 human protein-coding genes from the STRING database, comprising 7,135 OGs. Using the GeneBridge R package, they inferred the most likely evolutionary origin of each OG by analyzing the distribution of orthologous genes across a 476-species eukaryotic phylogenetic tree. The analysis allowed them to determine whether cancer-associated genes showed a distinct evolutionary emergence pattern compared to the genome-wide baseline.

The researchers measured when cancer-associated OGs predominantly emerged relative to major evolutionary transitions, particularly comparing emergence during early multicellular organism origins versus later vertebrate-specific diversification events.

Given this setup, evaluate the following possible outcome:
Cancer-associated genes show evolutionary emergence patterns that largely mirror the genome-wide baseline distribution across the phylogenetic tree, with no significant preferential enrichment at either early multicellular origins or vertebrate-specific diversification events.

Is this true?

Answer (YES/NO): YES